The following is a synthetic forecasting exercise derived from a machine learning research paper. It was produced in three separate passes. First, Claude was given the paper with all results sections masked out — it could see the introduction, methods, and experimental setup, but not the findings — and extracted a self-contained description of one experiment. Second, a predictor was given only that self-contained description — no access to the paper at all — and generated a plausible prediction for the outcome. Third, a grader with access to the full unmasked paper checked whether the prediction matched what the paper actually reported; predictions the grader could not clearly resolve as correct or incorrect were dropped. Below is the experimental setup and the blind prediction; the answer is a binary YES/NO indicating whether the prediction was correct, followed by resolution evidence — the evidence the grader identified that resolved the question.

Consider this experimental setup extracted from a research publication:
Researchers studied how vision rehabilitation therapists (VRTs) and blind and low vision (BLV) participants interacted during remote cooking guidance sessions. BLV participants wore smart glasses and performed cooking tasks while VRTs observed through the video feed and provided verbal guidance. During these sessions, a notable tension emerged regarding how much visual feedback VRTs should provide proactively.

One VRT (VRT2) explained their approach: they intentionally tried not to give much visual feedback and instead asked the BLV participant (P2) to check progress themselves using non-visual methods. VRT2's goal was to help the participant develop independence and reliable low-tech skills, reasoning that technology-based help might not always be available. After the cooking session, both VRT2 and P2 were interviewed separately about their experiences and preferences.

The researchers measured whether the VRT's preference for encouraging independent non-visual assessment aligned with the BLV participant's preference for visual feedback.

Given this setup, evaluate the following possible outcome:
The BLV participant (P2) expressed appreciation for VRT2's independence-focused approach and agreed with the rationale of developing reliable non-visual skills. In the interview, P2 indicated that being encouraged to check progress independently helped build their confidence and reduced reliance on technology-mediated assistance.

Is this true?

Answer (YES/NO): NO